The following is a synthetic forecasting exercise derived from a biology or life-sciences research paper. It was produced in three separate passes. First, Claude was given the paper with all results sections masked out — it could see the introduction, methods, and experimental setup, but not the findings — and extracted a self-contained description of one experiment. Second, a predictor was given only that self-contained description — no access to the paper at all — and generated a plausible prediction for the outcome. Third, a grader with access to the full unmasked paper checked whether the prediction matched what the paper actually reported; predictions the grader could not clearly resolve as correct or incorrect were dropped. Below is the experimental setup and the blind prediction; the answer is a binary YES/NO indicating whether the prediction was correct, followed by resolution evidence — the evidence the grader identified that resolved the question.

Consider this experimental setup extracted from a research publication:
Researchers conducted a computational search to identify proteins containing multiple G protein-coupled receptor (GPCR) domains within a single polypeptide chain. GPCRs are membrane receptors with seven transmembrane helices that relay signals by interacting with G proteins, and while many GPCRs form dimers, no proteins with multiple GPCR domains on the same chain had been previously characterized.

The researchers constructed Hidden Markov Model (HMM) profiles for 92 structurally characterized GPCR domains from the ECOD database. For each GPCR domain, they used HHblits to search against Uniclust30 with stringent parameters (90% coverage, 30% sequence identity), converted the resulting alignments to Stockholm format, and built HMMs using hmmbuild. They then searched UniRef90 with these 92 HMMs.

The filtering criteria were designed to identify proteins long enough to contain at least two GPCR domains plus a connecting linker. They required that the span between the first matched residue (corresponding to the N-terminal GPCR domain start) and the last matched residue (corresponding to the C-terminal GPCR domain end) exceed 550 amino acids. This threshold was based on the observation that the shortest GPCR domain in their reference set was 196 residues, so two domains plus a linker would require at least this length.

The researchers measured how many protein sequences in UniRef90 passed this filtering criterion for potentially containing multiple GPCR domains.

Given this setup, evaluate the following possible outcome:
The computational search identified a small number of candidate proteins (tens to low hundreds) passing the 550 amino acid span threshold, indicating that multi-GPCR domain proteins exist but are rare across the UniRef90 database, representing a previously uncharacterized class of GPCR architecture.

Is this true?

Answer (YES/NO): NO